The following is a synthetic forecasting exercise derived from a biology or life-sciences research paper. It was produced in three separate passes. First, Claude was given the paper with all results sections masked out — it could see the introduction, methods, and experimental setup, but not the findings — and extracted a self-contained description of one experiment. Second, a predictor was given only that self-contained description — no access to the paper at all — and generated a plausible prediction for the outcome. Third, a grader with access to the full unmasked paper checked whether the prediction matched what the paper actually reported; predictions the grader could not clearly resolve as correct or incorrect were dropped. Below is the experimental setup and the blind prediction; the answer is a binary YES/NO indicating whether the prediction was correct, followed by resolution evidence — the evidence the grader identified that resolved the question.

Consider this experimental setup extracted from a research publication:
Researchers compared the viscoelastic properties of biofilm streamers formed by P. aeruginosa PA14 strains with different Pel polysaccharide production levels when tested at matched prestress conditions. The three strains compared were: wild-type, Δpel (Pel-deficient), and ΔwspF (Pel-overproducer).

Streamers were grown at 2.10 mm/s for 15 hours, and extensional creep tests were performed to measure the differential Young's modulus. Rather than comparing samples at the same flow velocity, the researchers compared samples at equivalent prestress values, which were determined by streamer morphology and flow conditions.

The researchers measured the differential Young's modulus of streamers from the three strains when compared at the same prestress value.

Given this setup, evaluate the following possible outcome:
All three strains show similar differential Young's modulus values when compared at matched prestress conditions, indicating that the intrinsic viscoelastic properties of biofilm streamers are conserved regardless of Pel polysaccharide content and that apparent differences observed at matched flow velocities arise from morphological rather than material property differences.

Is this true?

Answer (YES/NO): NO